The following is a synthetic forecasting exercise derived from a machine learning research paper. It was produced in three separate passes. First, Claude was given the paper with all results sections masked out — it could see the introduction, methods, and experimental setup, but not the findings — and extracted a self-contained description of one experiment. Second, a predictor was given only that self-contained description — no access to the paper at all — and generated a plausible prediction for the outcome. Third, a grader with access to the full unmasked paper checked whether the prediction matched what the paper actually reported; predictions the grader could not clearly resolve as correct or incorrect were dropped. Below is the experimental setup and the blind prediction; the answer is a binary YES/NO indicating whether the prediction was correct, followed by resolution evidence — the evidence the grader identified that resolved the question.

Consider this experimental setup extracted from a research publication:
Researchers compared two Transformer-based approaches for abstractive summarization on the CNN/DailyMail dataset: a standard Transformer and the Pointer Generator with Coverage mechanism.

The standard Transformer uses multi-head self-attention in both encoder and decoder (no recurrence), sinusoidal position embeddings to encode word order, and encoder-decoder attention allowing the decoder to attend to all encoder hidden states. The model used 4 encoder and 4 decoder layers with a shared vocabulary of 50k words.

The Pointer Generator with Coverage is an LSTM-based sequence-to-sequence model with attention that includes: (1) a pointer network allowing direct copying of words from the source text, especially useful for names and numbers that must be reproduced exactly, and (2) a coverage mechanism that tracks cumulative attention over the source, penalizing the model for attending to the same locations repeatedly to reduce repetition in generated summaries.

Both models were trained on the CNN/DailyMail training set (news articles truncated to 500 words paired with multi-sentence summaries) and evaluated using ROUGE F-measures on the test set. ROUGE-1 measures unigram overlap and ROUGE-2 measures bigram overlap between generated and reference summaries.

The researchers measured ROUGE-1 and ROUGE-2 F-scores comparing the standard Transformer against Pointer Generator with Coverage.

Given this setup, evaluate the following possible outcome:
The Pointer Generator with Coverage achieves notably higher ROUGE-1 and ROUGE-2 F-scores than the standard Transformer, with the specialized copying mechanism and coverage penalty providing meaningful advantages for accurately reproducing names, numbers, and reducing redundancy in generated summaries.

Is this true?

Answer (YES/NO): NO